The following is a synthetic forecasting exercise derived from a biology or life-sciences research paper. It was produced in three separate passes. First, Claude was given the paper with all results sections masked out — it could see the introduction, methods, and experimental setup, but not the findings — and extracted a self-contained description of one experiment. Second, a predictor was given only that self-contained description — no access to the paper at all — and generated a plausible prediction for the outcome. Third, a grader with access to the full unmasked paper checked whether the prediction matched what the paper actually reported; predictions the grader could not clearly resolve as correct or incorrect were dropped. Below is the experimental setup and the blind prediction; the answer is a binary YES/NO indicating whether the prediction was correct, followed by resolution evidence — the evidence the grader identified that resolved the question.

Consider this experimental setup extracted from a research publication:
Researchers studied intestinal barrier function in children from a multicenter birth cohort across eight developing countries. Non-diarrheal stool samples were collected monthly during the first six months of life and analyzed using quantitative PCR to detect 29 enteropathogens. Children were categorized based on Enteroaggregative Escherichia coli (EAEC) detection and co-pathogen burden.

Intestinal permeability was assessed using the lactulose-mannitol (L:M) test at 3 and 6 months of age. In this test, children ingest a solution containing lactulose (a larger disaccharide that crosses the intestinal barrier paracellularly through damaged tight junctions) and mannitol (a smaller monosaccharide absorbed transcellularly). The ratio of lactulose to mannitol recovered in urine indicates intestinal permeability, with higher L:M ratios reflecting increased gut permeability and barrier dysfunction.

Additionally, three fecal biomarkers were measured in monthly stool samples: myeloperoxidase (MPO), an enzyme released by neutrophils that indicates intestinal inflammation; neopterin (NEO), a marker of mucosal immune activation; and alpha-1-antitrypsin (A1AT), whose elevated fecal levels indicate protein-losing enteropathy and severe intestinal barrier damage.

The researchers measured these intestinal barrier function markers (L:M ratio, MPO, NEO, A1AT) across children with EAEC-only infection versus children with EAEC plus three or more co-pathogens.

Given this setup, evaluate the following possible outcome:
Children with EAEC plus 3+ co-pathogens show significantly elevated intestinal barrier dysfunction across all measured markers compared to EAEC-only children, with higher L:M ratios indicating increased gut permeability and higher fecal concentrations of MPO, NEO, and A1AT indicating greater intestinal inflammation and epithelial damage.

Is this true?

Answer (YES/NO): NO